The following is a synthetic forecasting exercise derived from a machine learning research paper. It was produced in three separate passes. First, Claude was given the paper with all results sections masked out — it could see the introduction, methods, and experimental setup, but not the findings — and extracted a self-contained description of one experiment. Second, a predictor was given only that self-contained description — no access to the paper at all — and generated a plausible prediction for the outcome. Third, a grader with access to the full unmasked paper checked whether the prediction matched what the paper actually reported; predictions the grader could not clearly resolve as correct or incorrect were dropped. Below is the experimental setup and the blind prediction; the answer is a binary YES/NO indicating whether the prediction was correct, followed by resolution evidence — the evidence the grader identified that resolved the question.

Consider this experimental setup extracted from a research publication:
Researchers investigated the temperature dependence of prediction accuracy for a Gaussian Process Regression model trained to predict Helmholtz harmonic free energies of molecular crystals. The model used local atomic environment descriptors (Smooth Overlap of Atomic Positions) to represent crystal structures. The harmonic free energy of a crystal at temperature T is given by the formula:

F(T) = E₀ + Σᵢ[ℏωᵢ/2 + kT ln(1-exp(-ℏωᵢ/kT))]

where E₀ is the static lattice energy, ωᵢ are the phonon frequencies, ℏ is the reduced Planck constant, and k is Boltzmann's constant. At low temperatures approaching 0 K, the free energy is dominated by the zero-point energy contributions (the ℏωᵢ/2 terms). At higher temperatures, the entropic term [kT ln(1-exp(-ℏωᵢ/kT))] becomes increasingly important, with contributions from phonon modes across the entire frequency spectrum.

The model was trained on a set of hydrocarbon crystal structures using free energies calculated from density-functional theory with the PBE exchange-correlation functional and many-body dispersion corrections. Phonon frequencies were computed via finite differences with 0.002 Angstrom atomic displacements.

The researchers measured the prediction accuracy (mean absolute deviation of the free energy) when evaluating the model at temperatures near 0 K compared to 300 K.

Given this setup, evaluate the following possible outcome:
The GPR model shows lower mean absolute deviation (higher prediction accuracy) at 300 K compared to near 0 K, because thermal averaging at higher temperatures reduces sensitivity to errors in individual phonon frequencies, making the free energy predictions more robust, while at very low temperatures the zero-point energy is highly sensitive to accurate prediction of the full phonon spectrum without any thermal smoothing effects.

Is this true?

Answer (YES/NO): NO